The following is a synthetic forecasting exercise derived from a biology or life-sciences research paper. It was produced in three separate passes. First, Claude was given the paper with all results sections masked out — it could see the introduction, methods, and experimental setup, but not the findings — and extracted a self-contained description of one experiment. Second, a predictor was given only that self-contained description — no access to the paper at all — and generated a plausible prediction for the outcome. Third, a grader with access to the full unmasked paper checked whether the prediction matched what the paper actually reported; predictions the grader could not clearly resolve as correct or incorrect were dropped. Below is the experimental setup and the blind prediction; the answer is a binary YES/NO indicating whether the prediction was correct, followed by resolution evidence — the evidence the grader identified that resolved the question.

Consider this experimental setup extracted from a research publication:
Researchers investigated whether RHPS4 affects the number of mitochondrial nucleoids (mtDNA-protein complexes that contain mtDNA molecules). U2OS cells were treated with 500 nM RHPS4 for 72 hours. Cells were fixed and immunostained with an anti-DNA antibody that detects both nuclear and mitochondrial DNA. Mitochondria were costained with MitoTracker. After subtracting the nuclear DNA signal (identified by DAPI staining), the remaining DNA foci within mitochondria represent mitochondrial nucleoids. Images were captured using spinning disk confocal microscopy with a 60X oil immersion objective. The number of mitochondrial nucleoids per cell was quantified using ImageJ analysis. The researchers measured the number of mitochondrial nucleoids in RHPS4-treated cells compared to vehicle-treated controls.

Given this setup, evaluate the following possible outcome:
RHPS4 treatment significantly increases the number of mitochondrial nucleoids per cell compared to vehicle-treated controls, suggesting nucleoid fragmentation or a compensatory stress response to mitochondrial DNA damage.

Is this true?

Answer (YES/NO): NO